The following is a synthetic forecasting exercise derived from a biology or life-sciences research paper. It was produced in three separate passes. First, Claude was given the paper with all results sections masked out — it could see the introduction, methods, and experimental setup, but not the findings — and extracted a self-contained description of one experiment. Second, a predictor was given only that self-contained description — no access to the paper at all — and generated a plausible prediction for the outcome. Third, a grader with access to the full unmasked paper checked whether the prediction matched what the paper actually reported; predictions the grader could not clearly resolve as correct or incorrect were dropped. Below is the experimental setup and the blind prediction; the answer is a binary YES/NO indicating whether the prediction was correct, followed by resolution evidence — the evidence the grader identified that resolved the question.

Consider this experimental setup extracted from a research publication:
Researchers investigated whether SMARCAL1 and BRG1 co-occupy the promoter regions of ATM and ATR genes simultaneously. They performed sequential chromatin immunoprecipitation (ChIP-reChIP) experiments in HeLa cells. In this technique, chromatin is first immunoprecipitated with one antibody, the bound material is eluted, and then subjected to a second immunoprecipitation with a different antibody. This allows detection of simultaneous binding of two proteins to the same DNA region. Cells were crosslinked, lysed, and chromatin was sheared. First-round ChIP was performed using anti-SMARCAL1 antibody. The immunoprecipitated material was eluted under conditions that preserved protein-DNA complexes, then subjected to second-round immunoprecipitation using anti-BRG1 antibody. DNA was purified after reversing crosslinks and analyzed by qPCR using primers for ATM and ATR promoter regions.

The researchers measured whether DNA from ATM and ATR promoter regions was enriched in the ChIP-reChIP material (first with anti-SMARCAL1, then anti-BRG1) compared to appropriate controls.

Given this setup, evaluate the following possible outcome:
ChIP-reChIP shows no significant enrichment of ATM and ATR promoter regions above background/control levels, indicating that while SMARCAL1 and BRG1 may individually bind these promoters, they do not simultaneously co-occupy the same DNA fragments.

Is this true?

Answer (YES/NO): NO